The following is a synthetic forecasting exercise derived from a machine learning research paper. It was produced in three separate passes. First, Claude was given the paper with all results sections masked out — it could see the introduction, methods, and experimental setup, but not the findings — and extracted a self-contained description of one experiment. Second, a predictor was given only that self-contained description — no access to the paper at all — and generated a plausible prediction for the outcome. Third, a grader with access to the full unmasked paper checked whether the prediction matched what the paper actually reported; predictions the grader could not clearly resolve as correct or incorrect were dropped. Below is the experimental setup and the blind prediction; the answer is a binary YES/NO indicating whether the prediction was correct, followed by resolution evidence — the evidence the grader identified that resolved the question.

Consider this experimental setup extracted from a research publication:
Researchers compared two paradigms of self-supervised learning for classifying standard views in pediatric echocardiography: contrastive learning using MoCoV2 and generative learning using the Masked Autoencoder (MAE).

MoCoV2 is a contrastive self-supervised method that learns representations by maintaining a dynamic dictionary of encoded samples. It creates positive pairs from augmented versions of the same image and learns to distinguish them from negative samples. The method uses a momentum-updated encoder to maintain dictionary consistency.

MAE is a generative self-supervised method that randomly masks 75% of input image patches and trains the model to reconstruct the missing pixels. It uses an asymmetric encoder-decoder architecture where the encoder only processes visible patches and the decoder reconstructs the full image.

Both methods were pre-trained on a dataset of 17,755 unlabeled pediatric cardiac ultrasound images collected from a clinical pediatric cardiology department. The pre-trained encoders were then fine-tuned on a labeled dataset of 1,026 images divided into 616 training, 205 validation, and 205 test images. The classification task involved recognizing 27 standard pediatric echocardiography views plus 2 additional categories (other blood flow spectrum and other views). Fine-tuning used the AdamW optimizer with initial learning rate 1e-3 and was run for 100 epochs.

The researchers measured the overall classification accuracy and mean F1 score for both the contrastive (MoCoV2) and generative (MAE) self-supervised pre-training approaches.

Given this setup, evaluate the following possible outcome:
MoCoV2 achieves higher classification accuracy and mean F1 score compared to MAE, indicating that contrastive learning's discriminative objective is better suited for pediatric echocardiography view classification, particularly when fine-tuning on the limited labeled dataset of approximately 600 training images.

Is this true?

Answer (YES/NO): NO